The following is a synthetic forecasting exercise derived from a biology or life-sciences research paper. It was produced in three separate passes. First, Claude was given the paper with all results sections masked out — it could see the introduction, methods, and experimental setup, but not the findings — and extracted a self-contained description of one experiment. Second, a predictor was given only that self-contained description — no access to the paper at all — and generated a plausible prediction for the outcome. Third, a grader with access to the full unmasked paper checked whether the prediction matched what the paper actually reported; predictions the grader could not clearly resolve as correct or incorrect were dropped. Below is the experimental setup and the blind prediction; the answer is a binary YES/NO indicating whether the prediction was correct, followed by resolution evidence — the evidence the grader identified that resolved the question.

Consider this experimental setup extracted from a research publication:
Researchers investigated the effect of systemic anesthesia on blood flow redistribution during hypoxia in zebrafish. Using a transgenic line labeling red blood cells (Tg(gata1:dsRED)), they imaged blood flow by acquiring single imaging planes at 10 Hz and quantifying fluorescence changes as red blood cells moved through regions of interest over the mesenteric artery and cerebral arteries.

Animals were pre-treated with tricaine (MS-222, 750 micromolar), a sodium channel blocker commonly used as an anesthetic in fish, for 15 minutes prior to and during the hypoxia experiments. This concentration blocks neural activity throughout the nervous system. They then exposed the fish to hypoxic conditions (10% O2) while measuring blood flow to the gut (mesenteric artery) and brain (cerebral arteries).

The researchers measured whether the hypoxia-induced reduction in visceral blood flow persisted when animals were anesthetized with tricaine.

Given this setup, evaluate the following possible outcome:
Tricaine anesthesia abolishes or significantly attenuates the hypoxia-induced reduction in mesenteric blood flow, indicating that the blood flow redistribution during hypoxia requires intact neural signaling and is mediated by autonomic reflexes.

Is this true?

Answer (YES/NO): YES